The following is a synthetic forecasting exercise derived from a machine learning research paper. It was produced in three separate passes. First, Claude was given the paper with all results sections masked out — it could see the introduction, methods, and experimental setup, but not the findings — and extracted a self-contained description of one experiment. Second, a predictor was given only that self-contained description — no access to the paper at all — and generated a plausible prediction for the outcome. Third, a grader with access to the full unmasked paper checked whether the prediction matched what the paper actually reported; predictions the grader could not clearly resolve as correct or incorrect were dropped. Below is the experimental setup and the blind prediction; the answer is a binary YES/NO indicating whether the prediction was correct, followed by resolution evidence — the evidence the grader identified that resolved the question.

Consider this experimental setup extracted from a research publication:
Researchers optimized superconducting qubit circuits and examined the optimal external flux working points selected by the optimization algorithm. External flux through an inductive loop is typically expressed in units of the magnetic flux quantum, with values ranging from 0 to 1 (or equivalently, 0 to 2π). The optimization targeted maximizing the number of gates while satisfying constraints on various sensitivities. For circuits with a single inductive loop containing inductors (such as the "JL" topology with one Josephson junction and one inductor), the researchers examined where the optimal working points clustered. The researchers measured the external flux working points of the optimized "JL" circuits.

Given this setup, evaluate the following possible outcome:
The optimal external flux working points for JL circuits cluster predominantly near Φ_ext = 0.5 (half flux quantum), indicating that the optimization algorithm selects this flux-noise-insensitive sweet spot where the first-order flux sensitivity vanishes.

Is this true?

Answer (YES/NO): YES